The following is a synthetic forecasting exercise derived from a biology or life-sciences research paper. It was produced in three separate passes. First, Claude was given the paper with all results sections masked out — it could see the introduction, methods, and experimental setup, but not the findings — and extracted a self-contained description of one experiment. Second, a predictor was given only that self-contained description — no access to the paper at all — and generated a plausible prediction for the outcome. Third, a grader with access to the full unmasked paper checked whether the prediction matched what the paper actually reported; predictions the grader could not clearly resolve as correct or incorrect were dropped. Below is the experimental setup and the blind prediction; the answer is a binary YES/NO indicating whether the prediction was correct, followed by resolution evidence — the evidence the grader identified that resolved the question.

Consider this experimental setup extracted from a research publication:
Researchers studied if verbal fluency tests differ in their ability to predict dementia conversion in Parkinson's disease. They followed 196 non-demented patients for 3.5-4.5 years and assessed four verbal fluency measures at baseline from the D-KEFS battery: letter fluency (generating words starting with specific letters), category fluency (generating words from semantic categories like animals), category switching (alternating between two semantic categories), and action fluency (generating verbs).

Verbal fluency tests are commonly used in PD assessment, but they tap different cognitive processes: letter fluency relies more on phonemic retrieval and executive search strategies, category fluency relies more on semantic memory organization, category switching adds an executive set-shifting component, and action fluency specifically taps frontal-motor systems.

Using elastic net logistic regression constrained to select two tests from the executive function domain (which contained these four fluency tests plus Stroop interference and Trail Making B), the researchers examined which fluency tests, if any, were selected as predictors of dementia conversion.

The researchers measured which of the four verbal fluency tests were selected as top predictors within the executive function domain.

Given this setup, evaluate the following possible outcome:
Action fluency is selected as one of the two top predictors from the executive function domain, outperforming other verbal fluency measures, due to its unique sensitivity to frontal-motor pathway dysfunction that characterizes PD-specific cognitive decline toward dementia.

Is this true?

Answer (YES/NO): NO